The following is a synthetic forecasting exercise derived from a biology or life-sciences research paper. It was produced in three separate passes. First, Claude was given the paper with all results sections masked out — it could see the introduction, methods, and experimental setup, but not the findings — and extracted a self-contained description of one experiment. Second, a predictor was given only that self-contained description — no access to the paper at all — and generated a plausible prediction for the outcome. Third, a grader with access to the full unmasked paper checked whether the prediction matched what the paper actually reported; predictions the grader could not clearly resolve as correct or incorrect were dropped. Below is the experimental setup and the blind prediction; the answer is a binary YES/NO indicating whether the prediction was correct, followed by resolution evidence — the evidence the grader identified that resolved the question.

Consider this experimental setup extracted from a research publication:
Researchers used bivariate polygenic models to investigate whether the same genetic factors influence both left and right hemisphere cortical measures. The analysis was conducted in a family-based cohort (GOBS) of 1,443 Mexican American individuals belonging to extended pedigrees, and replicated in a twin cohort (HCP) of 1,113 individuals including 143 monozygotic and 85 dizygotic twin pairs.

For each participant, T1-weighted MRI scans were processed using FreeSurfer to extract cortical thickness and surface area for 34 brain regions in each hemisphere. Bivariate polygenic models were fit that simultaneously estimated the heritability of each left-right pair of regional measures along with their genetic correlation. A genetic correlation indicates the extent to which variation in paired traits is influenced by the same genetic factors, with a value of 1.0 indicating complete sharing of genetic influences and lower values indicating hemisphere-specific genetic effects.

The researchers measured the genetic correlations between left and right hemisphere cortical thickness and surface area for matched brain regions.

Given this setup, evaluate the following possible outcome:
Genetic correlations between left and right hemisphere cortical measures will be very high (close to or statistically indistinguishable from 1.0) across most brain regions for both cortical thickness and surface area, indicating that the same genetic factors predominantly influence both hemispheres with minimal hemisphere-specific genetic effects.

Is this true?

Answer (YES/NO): NO